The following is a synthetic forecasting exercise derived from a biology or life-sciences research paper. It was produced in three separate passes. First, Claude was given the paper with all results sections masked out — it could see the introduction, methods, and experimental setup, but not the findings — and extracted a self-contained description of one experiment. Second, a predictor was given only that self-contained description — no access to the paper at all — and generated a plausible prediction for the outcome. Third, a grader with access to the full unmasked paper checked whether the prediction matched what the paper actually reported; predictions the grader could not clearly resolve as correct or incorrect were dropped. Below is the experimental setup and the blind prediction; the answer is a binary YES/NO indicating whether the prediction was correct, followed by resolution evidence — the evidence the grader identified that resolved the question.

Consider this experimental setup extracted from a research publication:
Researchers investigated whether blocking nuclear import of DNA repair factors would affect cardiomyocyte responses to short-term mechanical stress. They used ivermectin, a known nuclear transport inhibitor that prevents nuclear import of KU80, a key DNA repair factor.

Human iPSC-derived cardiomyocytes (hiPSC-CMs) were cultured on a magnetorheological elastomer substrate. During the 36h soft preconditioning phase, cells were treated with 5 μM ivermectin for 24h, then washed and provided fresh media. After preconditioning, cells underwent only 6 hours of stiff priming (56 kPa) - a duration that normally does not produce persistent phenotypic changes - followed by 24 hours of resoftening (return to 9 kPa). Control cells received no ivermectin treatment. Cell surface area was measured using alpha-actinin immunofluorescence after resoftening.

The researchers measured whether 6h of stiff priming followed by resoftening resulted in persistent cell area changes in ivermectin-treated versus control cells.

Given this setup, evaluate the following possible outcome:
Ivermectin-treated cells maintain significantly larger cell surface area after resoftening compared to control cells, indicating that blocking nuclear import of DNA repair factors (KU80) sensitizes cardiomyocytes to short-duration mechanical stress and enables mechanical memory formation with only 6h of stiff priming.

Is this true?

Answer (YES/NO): YES